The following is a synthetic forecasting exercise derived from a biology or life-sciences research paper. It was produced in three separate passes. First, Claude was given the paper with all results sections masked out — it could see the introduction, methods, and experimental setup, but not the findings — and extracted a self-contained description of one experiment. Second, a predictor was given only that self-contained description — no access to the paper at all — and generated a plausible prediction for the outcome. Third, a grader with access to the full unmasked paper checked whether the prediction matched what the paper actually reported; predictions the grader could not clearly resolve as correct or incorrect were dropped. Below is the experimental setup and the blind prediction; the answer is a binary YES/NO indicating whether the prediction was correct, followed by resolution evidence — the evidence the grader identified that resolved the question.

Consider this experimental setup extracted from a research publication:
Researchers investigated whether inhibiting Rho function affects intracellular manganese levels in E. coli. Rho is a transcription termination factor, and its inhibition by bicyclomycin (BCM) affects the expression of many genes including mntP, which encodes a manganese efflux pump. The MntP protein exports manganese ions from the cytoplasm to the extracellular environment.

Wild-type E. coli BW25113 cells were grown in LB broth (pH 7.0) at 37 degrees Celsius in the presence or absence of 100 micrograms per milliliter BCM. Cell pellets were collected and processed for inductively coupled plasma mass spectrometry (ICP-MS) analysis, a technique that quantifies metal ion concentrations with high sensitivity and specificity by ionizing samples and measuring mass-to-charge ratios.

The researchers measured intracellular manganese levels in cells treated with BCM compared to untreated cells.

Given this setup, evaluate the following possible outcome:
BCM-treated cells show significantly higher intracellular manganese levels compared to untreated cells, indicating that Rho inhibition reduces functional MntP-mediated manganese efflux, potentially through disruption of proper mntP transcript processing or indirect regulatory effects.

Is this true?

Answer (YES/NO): NO